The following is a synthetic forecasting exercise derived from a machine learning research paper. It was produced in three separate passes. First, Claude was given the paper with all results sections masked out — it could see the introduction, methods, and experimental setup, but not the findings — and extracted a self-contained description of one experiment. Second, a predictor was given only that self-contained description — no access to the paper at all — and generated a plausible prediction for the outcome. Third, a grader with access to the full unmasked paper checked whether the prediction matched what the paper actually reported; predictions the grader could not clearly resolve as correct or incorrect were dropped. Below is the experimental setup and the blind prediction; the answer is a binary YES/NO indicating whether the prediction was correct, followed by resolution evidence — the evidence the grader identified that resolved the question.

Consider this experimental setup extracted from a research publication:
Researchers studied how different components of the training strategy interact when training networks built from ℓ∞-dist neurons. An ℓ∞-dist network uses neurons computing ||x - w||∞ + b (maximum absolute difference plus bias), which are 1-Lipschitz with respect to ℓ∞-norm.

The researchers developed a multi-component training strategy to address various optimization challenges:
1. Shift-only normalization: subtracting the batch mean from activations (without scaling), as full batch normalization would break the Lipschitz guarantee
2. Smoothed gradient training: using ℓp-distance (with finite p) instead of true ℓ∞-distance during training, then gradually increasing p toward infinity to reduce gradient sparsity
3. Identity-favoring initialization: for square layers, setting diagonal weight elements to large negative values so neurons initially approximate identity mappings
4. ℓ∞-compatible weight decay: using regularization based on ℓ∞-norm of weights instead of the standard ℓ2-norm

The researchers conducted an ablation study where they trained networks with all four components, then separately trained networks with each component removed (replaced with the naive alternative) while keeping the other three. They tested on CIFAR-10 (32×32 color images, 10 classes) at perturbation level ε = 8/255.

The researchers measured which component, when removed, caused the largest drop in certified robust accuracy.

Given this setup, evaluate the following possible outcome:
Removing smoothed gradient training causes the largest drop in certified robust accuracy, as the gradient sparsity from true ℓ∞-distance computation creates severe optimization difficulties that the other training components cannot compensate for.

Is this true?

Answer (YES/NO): YES